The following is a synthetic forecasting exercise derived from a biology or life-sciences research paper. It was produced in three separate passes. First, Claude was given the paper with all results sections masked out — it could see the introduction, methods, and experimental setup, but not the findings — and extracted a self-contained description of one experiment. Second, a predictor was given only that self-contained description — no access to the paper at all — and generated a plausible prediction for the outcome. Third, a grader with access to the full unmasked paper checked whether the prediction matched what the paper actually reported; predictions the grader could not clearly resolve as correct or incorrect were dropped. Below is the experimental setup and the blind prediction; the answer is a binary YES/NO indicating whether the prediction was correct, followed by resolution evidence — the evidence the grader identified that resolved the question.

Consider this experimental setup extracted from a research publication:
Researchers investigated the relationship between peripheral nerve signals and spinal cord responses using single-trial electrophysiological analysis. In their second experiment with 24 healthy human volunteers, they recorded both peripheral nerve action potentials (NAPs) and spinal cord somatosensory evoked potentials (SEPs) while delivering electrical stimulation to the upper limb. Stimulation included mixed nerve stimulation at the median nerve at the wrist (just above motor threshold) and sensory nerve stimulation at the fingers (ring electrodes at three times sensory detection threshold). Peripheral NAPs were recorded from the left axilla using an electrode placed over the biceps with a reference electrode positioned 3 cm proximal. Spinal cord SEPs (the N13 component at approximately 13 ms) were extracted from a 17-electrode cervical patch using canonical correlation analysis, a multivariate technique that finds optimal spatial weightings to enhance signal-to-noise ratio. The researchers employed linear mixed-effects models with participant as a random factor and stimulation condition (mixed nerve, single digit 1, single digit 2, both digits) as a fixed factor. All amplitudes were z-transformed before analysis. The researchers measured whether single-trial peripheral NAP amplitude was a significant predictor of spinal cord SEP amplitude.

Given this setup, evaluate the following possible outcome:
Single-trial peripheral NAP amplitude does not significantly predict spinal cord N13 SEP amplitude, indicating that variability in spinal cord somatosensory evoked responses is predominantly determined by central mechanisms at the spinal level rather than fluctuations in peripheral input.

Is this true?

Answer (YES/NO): NO